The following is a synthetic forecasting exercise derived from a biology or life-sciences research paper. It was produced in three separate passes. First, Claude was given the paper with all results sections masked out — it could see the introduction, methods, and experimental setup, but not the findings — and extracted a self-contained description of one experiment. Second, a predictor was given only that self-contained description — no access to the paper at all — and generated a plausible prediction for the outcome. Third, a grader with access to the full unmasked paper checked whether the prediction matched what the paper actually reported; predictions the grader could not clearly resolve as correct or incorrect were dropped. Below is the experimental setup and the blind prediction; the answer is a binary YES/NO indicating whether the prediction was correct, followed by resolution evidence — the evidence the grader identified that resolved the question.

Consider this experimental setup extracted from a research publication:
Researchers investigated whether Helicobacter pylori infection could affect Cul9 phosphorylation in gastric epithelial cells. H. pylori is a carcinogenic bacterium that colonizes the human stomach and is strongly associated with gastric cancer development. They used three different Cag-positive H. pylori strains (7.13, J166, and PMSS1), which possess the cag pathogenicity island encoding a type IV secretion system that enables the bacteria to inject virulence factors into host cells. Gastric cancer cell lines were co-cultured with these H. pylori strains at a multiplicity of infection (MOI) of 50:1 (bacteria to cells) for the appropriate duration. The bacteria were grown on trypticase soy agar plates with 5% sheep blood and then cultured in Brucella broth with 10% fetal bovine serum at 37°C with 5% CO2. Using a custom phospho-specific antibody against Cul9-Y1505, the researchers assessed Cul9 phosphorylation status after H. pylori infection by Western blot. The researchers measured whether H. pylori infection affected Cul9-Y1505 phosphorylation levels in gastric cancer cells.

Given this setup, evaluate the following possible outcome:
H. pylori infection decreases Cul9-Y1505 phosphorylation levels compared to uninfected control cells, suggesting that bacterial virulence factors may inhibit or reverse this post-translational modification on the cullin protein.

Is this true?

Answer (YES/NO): NO